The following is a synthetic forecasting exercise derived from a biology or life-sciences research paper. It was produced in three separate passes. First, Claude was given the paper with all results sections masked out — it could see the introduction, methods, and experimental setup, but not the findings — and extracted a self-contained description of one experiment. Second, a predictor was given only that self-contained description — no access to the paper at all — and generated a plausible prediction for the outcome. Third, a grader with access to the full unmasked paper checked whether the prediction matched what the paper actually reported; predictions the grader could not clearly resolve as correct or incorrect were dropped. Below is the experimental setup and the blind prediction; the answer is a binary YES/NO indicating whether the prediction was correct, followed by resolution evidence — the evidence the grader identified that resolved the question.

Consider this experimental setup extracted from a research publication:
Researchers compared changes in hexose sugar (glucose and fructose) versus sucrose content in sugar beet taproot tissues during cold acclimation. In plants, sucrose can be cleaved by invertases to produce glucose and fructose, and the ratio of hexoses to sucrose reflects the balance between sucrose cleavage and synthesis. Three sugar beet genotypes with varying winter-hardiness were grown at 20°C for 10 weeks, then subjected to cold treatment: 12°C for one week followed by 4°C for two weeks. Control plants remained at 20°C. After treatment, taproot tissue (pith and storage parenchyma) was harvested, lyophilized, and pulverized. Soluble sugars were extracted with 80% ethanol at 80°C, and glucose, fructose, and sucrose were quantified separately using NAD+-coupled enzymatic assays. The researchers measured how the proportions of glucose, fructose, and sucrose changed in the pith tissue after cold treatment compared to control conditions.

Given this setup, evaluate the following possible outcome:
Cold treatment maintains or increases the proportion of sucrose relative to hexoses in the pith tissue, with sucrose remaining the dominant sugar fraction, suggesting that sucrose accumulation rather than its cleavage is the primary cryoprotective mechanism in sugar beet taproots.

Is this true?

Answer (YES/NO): NO